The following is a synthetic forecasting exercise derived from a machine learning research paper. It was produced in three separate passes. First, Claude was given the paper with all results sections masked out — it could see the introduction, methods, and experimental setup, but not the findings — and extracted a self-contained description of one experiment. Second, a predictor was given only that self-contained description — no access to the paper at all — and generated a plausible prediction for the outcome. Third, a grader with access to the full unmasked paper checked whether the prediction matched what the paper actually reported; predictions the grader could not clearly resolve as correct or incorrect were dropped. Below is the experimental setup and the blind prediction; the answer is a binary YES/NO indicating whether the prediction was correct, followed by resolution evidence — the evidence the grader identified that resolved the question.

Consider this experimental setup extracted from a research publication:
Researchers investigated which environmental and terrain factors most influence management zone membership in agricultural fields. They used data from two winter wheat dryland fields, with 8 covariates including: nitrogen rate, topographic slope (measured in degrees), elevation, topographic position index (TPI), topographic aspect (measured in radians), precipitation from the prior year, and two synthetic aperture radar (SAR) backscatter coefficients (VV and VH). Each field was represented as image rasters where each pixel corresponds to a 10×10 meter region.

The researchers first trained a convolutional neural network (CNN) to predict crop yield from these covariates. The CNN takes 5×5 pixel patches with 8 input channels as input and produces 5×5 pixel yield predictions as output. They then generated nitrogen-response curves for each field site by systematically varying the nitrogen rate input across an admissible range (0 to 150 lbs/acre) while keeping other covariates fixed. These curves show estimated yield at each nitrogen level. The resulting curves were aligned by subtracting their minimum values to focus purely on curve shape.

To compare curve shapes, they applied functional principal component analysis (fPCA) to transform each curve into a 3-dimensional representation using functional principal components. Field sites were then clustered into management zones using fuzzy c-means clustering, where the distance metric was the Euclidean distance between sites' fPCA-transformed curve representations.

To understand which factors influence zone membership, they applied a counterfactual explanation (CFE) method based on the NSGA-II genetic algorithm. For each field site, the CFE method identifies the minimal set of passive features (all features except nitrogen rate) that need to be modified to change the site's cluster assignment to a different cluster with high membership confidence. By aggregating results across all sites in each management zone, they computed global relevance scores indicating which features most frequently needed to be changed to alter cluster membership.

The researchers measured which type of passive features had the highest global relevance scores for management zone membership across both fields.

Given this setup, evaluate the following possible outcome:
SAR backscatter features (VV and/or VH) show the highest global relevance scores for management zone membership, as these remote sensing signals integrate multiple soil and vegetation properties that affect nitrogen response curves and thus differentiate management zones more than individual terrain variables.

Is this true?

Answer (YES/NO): NO